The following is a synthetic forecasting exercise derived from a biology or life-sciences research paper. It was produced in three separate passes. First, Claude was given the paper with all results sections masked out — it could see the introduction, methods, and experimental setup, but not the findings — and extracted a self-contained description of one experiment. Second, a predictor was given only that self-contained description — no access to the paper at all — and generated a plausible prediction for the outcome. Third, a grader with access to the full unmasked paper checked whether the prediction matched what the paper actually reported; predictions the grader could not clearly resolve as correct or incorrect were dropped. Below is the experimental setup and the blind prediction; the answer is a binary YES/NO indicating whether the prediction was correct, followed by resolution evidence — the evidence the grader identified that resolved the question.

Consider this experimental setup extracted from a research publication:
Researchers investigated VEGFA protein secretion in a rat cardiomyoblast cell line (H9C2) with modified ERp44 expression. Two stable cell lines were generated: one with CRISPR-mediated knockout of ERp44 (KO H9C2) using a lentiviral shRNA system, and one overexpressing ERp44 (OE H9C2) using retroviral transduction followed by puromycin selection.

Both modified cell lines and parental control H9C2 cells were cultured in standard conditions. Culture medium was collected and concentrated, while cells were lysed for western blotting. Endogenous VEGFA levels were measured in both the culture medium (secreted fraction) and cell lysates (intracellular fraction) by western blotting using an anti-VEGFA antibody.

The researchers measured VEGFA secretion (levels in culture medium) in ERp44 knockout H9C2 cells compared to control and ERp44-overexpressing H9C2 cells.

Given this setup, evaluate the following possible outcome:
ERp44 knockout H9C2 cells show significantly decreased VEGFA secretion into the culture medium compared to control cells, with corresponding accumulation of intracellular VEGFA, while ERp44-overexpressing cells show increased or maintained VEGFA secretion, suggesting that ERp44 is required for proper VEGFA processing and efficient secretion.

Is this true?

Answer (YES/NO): NO